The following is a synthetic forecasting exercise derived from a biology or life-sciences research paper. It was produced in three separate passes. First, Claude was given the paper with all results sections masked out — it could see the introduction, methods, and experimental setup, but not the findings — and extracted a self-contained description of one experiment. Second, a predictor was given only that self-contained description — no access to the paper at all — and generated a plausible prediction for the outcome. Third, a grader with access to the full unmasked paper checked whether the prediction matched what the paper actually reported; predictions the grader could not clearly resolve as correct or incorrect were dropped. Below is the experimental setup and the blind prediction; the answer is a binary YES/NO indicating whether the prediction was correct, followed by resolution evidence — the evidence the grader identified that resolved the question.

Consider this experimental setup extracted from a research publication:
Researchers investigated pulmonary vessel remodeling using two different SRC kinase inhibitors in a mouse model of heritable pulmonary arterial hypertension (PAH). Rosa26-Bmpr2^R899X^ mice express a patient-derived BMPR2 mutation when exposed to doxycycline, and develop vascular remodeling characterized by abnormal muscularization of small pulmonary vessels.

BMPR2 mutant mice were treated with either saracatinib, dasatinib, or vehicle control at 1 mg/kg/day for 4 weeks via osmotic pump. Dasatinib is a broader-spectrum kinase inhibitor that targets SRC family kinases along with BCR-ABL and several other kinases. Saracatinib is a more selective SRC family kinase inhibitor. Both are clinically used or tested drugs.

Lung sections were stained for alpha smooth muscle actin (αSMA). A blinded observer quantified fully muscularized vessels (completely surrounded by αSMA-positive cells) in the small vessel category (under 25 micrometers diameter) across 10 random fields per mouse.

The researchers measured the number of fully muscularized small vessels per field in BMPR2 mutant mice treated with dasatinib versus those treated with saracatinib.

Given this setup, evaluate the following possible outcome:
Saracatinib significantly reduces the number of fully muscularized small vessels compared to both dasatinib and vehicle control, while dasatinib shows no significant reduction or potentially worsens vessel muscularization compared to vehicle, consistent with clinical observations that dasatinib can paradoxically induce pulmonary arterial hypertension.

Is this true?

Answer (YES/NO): NO